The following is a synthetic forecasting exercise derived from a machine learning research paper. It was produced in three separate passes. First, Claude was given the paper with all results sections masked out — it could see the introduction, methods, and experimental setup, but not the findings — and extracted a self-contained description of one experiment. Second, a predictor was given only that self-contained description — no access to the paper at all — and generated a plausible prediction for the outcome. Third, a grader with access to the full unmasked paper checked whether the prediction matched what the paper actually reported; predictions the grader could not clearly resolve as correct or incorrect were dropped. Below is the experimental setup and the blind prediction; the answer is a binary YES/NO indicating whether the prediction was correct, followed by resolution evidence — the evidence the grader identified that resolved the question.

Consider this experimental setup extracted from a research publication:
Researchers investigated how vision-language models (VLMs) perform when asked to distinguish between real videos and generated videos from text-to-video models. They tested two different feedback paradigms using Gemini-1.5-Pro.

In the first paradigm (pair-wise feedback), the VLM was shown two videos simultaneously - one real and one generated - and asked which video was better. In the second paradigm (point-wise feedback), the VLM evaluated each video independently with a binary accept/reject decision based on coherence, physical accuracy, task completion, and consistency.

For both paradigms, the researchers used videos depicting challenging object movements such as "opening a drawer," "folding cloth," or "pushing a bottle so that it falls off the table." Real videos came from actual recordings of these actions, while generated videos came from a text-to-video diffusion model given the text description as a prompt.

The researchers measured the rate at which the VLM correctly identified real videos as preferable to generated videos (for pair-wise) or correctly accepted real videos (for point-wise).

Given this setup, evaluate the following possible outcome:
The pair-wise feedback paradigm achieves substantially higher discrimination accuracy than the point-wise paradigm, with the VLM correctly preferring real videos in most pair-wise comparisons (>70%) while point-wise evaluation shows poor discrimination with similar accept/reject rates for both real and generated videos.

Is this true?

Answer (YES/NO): NO